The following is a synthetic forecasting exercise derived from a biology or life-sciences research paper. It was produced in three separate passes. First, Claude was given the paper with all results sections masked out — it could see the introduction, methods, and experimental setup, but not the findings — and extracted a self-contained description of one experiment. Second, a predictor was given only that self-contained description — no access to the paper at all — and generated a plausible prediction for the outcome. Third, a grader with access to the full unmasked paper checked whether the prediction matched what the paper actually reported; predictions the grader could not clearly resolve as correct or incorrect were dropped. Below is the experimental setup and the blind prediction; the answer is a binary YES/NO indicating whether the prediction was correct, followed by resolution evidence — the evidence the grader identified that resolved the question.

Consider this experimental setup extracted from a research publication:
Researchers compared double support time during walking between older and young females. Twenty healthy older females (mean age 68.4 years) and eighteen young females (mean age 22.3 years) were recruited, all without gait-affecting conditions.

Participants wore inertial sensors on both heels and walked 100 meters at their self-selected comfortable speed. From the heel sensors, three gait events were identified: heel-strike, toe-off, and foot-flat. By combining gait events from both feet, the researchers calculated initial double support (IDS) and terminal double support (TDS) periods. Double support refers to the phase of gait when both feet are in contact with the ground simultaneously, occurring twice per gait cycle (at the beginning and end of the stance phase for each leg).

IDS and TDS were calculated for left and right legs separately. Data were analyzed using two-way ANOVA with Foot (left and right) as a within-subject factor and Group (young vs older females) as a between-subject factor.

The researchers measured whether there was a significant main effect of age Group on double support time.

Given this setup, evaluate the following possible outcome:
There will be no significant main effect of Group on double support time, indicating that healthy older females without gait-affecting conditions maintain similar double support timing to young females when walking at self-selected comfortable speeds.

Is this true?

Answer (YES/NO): YES